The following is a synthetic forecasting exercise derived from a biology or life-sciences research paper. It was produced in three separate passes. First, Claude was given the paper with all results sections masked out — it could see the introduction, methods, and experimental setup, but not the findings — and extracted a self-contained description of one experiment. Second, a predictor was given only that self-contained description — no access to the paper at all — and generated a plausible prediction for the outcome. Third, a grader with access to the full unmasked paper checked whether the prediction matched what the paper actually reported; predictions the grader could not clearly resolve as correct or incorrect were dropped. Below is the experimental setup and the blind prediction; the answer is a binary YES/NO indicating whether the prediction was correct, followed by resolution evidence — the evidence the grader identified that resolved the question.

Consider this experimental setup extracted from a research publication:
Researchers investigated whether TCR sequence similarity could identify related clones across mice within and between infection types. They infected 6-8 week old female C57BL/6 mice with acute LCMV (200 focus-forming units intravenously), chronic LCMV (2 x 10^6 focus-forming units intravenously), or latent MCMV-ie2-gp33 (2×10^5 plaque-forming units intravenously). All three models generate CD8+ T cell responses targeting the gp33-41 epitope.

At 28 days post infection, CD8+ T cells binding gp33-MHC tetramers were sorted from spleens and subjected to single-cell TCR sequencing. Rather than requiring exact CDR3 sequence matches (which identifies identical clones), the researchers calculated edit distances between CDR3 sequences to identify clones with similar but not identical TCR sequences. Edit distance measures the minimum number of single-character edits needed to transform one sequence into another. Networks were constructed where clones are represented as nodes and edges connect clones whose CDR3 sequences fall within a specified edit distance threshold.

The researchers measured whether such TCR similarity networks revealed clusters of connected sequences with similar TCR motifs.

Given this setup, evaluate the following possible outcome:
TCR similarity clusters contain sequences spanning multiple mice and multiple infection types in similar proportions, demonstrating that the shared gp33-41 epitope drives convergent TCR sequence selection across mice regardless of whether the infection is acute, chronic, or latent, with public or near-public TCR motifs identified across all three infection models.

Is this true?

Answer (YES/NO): NO